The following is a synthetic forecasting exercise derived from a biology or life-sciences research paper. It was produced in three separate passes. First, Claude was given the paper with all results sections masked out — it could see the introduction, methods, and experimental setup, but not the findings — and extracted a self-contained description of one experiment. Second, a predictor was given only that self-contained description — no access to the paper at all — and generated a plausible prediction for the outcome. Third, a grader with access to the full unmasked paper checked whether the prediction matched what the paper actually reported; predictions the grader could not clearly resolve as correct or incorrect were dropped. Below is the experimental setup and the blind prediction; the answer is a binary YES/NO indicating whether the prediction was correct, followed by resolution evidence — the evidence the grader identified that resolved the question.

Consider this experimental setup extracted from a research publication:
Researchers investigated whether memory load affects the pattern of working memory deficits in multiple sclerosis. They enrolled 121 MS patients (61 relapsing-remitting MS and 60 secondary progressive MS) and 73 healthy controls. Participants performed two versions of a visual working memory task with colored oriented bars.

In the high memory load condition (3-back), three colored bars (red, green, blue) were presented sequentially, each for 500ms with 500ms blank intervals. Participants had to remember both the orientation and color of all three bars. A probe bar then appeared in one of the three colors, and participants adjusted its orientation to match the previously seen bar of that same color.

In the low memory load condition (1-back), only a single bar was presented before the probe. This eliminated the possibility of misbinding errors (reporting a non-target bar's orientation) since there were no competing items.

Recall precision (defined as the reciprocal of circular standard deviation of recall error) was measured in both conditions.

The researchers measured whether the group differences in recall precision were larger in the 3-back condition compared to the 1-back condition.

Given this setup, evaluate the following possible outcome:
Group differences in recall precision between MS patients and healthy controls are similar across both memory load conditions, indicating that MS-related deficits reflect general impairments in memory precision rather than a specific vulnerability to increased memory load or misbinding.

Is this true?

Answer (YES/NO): NO